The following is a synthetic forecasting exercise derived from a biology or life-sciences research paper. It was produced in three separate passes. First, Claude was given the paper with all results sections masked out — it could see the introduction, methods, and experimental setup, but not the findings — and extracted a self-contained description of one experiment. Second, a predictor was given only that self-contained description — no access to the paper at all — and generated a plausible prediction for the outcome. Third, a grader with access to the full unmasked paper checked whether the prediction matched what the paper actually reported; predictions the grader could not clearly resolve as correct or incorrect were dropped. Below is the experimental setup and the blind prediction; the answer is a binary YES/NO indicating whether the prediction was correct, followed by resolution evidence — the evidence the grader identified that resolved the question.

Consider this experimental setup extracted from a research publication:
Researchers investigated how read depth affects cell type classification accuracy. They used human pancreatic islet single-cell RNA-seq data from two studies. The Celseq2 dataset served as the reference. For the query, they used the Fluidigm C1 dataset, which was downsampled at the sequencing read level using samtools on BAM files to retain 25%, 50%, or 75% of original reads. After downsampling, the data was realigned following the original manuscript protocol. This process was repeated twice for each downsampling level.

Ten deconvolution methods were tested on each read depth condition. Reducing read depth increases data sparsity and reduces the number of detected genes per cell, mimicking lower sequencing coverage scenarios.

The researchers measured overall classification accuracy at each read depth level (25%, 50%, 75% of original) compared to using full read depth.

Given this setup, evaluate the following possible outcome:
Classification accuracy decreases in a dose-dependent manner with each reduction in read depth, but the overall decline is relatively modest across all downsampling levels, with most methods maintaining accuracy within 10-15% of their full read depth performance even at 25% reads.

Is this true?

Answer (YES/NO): NO